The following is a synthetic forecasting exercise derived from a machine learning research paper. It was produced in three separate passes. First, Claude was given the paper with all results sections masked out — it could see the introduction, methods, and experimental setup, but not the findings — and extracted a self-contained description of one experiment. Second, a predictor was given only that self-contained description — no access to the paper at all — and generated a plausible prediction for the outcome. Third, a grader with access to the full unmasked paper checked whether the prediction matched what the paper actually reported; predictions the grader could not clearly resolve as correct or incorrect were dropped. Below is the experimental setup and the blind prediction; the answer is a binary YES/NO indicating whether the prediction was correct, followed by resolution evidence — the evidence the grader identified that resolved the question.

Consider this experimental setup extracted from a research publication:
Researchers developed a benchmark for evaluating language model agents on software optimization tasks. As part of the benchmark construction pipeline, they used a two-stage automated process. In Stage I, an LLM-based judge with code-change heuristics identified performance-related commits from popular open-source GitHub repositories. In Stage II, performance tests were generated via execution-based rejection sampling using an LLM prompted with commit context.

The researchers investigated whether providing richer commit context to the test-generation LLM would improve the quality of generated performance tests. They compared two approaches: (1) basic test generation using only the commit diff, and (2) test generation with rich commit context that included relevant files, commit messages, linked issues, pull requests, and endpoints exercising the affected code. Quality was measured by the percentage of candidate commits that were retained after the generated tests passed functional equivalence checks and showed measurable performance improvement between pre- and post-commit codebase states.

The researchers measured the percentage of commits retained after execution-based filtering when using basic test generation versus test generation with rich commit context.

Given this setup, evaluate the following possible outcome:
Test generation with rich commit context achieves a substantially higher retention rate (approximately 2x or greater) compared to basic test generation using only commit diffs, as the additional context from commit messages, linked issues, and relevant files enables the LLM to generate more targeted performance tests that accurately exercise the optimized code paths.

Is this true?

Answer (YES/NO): NO